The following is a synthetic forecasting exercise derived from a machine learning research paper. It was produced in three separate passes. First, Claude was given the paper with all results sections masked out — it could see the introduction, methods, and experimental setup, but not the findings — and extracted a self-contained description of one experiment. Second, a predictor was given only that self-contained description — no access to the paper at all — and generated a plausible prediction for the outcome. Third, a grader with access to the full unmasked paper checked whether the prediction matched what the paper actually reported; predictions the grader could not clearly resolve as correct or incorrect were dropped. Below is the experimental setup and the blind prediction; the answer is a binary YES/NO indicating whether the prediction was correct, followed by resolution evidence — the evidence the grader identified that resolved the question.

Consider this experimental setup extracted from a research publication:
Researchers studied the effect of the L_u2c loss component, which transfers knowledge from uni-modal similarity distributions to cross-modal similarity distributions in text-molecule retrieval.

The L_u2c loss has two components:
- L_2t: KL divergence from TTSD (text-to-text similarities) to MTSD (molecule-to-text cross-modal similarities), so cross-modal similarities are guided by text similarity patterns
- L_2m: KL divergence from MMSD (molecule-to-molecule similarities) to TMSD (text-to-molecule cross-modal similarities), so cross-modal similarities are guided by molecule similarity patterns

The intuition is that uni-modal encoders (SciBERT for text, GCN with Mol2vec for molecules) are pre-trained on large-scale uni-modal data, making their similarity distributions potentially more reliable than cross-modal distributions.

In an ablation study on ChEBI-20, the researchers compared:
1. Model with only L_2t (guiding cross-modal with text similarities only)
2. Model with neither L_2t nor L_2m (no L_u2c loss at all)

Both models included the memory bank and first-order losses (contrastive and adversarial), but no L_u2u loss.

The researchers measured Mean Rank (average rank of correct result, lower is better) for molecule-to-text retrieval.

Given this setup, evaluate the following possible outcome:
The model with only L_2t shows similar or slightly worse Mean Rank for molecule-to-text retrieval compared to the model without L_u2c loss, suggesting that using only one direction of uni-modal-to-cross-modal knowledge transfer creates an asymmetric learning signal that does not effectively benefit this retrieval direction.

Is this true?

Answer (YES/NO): NO